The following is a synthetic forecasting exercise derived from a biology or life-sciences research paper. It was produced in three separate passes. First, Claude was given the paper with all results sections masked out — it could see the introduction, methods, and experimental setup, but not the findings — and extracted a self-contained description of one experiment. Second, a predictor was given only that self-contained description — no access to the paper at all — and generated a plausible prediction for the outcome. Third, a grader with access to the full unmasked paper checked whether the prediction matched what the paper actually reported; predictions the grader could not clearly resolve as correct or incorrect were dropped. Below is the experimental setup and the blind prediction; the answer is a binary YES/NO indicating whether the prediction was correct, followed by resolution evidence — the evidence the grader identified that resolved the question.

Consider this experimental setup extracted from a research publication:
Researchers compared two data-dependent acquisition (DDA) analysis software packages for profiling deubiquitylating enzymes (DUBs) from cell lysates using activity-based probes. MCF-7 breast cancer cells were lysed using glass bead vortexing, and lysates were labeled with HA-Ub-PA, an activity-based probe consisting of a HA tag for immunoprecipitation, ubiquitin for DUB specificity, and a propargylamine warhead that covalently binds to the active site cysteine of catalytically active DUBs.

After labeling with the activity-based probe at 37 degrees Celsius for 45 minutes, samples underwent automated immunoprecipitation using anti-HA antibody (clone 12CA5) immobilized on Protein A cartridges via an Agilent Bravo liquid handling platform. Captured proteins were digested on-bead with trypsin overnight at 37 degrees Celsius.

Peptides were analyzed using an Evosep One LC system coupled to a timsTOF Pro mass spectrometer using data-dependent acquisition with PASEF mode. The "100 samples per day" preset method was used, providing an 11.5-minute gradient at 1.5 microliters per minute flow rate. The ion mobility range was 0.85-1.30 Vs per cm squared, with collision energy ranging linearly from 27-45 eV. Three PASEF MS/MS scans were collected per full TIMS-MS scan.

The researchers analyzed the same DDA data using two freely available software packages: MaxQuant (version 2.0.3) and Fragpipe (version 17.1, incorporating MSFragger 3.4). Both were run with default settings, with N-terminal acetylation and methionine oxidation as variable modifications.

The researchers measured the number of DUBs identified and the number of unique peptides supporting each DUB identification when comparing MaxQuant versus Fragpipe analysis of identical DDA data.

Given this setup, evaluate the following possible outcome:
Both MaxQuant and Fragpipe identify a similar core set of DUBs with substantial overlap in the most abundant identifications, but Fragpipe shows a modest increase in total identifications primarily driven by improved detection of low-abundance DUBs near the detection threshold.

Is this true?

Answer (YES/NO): NO